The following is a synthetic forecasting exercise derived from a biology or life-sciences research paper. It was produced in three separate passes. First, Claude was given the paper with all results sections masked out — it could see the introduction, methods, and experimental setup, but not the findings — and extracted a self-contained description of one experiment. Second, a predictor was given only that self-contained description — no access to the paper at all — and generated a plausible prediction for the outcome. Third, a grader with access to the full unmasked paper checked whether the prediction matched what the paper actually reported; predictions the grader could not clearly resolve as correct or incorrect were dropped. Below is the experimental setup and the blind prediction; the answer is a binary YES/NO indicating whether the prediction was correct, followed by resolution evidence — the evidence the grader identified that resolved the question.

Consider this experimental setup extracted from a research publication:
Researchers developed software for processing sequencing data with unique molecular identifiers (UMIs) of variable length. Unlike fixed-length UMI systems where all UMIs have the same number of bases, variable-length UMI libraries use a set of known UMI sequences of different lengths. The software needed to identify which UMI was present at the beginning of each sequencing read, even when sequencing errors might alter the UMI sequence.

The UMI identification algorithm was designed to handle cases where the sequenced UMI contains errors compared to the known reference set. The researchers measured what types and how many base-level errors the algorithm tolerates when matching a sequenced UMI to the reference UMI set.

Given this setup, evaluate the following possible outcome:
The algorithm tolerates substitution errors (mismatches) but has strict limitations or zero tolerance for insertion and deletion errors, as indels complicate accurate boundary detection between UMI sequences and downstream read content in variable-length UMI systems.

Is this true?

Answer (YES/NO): NO